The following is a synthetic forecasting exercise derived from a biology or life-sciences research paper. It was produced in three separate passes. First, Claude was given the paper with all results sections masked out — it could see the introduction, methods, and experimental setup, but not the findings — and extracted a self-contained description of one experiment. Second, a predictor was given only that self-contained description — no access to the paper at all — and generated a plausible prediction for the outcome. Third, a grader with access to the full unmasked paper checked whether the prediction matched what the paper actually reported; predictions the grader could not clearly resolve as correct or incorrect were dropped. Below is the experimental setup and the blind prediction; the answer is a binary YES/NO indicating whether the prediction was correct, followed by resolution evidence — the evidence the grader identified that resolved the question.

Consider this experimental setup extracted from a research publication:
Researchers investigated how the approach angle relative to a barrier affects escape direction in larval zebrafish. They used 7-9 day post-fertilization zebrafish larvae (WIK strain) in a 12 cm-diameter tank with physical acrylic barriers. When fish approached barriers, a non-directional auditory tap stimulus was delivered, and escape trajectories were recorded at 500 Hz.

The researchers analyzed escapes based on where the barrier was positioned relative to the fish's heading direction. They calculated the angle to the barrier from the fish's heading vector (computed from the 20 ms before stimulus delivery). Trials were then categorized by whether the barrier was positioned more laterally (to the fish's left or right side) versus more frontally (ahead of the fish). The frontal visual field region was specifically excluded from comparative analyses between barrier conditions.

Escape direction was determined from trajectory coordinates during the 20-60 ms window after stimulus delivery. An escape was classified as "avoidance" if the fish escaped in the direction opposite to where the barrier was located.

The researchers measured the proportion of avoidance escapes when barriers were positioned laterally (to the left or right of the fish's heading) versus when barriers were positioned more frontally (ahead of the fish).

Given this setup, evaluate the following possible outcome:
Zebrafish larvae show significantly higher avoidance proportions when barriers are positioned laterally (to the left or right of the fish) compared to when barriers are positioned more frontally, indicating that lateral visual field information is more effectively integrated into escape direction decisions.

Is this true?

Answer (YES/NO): YES